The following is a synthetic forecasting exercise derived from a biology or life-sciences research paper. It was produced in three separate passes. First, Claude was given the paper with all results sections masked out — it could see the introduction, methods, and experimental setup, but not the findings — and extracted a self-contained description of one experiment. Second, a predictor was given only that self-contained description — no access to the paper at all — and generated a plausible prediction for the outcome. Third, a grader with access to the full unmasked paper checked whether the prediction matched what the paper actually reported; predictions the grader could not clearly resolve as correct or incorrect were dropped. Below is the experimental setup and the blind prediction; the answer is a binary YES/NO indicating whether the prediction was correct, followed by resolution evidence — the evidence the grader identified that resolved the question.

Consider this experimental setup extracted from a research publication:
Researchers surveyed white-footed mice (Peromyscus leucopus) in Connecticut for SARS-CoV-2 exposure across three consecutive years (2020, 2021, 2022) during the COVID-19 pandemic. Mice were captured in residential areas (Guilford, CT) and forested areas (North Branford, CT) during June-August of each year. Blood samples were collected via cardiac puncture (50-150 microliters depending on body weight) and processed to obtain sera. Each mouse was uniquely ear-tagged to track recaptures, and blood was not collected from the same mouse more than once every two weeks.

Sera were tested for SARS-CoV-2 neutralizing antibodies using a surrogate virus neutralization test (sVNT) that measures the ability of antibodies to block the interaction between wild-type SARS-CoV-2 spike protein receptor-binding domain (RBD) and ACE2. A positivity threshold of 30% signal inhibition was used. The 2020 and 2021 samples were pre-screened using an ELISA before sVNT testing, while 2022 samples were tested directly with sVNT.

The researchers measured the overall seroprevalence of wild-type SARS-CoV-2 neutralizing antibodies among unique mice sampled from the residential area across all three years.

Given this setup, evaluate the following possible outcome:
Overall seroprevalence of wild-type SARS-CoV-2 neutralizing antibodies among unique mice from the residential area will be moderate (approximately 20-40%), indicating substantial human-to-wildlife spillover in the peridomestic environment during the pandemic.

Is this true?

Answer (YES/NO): NO